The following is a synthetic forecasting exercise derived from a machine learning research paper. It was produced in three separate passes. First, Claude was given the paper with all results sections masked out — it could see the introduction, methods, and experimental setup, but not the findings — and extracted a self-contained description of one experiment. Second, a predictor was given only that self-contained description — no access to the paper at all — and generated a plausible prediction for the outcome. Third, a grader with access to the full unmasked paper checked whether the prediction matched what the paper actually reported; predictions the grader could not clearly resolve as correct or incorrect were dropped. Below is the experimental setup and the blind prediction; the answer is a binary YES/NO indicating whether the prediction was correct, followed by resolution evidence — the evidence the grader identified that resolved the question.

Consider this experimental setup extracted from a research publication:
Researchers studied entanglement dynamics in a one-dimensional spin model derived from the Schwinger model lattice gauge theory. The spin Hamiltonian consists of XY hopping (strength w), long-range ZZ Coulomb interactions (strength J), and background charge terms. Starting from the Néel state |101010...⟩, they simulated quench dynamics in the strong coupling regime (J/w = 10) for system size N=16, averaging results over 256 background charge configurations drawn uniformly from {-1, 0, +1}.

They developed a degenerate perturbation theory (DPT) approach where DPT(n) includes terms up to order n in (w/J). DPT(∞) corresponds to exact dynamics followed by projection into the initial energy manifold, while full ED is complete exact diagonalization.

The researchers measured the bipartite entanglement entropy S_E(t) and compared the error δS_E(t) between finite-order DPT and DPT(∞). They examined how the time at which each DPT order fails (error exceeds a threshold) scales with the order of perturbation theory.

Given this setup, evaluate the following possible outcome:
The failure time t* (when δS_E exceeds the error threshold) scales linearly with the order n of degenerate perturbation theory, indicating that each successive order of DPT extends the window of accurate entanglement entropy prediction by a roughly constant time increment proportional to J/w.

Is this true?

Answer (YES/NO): NO